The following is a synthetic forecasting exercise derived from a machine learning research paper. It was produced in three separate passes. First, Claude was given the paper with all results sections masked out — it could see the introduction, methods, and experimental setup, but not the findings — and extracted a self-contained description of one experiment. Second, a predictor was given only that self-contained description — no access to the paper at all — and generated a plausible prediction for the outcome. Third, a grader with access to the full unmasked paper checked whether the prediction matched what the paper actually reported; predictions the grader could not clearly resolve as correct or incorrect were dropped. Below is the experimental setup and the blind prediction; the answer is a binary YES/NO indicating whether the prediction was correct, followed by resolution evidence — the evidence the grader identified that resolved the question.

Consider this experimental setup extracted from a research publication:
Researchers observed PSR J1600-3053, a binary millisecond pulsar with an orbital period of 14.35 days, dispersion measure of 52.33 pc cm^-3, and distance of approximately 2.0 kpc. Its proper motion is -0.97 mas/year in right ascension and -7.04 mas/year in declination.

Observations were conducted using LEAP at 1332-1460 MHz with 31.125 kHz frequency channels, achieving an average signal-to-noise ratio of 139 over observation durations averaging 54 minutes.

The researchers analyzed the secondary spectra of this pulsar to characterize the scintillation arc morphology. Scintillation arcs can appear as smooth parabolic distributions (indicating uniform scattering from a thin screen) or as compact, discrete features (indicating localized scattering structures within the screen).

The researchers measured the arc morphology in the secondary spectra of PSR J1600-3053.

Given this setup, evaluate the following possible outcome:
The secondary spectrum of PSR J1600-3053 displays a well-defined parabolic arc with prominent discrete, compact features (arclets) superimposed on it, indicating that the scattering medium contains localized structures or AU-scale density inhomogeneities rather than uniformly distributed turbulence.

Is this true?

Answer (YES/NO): NO